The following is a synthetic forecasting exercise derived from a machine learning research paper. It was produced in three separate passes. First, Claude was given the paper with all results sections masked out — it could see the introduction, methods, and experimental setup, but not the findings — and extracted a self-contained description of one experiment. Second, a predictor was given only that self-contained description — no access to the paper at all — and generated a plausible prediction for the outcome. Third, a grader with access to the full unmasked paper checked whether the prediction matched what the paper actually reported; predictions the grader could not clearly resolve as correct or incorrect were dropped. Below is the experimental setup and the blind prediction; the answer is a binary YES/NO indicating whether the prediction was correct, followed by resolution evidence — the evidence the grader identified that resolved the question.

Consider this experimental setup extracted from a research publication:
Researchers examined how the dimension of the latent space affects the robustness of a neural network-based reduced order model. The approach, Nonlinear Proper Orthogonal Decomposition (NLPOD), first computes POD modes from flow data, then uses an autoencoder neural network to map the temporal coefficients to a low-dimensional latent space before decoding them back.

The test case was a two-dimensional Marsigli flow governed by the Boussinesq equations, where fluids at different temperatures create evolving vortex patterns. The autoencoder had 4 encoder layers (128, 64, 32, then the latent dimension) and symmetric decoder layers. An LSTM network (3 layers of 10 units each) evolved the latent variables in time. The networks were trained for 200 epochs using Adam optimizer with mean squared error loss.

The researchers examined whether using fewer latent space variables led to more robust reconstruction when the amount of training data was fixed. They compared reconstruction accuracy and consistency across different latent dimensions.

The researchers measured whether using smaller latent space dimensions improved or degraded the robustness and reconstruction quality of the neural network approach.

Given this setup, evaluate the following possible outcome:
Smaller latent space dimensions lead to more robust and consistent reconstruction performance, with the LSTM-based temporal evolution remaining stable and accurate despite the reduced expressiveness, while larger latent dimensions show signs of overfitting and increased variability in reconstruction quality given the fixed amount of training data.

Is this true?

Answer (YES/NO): NO